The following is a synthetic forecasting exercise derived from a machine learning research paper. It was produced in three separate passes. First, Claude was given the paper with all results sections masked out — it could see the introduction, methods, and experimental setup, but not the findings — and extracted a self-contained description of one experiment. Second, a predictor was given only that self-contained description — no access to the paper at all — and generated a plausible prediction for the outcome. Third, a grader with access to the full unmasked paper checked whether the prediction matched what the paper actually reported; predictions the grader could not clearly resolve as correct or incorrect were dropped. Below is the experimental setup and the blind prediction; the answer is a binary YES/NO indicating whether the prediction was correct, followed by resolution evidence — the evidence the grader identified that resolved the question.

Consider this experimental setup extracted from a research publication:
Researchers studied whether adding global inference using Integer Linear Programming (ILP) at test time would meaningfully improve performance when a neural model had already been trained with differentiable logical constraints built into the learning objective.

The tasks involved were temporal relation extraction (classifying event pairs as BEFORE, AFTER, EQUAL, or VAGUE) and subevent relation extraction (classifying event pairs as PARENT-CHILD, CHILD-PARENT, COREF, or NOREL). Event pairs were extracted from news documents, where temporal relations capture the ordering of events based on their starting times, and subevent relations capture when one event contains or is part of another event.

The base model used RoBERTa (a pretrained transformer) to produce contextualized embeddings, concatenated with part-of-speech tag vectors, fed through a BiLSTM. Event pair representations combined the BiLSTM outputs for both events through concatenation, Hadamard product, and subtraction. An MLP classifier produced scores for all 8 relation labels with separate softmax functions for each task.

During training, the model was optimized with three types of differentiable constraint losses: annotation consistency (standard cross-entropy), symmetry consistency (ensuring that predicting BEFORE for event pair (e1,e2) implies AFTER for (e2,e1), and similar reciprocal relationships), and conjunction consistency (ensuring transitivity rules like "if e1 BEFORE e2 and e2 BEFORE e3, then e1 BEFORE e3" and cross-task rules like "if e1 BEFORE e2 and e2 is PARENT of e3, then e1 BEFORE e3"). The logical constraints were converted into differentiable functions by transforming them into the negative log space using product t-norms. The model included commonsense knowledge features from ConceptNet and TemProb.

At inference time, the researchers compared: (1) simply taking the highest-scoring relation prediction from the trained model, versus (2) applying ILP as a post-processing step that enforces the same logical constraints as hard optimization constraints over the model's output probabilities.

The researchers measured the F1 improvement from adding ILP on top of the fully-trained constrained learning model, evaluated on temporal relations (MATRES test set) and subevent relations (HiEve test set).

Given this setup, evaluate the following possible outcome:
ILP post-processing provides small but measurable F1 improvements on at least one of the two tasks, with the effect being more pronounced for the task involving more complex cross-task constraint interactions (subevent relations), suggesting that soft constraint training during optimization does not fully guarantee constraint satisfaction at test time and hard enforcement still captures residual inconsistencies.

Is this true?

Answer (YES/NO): NO